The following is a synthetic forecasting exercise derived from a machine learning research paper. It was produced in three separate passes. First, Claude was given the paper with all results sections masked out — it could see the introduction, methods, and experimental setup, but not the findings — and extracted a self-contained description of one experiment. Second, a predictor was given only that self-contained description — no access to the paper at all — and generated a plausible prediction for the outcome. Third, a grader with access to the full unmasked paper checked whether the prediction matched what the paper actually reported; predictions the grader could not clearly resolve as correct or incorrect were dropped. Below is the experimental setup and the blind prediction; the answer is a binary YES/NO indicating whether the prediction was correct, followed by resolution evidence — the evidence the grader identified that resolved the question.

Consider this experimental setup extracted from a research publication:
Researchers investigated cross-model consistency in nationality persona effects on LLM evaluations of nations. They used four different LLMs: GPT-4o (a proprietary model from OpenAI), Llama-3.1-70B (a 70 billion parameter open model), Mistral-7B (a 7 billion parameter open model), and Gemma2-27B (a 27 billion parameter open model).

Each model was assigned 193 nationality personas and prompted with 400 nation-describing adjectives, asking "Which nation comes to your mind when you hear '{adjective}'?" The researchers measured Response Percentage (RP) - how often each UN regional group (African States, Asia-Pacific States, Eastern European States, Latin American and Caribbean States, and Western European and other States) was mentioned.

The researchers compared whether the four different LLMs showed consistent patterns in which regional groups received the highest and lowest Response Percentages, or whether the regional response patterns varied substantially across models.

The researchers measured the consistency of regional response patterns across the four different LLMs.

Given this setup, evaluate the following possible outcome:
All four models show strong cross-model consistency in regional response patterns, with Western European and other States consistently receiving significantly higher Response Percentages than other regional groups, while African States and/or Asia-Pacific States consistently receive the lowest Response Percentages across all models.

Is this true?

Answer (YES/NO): NO